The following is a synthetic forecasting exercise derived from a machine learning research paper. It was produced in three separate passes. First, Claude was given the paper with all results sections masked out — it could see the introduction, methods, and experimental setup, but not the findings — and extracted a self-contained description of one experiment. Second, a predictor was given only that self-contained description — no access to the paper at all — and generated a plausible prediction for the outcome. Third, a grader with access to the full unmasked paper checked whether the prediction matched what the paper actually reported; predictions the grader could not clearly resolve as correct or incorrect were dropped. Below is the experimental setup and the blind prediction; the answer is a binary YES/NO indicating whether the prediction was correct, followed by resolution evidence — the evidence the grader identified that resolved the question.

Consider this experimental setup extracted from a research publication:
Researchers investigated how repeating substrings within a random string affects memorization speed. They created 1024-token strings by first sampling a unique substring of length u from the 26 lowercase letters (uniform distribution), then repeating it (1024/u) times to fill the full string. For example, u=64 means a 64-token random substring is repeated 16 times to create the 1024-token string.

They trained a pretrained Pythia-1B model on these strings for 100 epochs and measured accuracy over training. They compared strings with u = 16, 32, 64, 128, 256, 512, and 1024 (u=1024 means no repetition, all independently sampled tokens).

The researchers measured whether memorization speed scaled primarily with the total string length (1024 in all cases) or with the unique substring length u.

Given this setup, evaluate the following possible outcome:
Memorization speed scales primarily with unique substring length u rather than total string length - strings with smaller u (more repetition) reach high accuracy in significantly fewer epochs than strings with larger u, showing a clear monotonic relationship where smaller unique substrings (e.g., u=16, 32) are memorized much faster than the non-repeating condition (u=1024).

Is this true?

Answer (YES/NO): YES